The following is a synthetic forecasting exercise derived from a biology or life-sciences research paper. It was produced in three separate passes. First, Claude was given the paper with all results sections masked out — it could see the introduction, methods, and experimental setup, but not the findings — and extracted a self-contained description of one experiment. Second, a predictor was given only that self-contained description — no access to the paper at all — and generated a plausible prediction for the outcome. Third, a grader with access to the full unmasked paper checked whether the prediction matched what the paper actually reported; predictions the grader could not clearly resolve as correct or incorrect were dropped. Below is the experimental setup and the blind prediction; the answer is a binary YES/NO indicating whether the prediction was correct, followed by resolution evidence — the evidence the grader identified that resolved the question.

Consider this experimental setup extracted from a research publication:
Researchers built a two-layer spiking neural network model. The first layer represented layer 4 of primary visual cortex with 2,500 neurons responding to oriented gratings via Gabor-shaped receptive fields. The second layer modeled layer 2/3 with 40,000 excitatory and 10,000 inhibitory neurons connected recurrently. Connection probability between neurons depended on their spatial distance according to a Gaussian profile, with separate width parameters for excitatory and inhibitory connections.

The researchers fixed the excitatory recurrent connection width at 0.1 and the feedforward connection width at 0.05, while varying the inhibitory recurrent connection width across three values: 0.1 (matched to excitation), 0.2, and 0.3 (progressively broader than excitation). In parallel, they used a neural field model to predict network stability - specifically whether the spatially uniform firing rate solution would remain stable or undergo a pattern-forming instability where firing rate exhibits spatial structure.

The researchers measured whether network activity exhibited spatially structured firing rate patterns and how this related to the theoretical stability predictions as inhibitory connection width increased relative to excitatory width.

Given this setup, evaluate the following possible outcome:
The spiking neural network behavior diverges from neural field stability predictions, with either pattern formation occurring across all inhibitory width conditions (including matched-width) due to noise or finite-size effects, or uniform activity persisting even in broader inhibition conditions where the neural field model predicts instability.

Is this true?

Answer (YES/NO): NO